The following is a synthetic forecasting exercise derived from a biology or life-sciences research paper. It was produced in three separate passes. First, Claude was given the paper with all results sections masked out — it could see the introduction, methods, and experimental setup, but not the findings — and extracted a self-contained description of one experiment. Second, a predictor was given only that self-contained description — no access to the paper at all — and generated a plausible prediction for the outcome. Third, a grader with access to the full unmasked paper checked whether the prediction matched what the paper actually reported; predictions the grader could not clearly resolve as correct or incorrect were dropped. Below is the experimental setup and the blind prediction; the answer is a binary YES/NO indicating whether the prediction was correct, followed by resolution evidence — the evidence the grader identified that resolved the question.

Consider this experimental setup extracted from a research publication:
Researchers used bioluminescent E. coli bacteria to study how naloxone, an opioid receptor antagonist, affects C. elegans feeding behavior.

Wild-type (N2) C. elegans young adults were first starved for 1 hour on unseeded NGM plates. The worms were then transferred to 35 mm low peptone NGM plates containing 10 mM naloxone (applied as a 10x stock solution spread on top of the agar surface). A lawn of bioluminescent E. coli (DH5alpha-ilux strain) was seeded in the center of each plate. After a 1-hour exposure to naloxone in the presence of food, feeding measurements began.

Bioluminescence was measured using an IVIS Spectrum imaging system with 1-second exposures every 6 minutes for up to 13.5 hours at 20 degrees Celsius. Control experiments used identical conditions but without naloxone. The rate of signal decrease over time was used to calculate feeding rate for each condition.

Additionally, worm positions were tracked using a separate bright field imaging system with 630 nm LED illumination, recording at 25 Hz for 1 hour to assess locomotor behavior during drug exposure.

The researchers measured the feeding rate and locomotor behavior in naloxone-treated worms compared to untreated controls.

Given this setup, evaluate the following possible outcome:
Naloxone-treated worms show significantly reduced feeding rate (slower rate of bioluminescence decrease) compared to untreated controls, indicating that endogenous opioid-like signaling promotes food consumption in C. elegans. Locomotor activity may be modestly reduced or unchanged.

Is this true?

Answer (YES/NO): YES